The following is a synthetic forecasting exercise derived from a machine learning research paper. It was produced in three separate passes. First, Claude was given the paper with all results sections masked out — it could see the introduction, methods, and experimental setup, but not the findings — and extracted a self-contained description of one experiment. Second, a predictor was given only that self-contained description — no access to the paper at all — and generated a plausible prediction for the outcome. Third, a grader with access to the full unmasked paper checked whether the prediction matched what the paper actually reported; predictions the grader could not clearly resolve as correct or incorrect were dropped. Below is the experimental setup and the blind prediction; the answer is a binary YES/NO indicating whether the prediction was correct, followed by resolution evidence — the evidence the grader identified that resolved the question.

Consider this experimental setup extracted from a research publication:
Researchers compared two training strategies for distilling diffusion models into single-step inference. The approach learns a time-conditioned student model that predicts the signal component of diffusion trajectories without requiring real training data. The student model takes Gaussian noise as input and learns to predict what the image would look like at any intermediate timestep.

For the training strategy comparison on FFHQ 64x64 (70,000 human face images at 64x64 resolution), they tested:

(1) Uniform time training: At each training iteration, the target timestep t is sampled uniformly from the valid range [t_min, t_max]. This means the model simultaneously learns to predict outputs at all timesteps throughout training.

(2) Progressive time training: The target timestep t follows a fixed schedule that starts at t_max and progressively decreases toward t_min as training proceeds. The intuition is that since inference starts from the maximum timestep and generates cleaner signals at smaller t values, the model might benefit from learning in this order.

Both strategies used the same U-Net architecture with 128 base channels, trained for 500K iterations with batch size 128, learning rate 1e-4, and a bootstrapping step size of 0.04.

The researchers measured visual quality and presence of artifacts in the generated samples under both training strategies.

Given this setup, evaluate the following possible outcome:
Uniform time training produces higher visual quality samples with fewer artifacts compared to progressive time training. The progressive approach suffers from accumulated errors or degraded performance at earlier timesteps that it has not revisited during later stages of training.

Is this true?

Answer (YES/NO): YES